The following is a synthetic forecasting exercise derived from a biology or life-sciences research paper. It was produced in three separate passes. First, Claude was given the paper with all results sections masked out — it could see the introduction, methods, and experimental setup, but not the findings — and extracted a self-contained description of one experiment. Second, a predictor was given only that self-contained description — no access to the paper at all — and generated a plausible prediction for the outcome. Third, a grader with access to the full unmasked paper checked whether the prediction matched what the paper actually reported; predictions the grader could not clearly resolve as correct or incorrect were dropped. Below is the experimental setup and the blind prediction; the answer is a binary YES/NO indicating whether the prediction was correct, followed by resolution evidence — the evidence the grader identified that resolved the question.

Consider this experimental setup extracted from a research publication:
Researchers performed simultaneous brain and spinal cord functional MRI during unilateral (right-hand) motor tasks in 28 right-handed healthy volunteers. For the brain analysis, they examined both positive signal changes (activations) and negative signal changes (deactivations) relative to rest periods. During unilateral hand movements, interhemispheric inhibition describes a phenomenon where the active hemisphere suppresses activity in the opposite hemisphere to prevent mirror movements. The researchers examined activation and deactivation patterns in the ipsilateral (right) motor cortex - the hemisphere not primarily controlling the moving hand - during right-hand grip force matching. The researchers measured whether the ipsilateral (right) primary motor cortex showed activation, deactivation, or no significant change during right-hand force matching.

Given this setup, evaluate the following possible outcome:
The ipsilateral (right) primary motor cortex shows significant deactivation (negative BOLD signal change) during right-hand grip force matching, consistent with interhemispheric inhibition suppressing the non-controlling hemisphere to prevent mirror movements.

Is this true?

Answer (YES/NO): YES